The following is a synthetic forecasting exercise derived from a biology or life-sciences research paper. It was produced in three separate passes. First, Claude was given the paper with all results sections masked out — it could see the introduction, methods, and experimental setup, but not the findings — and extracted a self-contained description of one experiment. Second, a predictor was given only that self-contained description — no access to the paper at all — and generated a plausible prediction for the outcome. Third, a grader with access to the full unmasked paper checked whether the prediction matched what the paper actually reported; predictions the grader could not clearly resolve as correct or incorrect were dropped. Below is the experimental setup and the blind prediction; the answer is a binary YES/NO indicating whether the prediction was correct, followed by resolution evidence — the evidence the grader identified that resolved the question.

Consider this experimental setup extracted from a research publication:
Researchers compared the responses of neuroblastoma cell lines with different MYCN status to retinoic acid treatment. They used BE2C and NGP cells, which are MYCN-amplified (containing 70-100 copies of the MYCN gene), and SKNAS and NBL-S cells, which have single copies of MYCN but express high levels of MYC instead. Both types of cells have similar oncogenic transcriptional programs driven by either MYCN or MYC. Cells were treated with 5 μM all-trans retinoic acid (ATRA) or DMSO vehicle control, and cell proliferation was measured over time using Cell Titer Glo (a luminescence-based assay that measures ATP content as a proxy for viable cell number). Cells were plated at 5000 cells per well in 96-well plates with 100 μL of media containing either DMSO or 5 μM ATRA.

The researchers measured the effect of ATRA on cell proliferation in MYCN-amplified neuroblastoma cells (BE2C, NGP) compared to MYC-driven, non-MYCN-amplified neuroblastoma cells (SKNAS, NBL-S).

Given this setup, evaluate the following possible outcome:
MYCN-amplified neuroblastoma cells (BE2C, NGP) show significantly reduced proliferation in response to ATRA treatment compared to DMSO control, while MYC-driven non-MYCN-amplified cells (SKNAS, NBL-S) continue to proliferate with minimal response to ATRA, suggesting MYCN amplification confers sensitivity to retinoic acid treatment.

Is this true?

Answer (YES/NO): YES